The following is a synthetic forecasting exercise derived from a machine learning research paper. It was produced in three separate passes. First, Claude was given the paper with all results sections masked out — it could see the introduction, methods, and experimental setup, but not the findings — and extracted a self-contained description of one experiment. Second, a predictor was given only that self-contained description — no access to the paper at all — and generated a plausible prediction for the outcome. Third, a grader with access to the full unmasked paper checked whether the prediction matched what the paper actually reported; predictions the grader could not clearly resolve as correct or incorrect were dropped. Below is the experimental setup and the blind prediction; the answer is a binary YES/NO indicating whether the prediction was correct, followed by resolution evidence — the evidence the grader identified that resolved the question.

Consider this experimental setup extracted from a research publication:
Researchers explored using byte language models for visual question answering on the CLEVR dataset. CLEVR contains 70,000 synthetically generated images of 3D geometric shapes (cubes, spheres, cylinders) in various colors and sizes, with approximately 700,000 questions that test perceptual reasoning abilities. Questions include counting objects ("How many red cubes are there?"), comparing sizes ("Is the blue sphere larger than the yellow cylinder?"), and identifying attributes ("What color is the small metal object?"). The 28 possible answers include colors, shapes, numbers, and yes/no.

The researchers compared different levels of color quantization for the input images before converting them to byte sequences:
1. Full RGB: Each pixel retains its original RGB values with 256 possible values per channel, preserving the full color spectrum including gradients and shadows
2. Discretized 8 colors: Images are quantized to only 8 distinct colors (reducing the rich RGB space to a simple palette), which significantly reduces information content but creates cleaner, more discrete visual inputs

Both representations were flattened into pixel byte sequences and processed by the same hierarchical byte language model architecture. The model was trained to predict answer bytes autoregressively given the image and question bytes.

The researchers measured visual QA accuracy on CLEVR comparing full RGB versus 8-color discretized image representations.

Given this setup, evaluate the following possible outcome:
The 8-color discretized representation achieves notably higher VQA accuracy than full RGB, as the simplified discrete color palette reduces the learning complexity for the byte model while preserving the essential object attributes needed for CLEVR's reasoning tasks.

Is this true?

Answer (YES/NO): YES